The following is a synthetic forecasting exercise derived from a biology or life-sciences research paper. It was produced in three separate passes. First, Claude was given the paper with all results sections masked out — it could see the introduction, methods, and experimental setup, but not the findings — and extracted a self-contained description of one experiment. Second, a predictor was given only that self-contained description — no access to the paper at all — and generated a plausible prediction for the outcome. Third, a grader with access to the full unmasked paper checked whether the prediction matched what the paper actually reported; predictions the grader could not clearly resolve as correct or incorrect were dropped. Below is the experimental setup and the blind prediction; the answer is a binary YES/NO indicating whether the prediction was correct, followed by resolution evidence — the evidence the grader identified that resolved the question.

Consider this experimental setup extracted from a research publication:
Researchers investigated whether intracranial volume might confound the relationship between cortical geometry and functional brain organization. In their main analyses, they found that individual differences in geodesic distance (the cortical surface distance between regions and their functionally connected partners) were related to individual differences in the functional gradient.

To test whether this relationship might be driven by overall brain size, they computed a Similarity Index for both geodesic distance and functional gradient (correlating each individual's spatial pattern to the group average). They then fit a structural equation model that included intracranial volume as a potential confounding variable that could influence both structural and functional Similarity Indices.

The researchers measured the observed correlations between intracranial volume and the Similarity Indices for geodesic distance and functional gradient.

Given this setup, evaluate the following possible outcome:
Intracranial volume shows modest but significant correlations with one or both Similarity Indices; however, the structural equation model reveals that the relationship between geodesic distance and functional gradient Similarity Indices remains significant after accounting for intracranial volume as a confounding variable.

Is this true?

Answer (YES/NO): NO